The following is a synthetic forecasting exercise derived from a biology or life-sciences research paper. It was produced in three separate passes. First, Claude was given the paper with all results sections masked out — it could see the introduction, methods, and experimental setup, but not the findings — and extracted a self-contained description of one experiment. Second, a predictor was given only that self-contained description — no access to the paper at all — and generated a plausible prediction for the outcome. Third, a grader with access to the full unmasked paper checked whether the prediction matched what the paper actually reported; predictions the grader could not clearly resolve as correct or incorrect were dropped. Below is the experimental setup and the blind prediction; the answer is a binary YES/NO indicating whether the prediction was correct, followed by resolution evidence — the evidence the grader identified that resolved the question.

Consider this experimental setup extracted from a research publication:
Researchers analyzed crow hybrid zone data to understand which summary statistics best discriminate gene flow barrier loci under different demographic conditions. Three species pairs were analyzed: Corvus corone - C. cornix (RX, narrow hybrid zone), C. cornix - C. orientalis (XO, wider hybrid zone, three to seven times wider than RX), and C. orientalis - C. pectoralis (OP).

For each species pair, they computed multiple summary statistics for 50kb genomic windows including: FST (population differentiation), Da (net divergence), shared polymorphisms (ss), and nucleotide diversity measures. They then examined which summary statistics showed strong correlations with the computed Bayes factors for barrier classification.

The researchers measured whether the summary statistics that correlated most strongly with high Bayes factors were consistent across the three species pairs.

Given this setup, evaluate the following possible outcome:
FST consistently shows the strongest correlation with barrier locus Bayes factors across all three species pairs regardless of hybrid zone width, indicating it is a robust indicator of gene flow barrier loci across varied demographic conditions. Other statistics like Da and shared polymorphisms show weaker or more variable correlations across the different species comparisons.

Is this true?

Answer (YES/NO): NO